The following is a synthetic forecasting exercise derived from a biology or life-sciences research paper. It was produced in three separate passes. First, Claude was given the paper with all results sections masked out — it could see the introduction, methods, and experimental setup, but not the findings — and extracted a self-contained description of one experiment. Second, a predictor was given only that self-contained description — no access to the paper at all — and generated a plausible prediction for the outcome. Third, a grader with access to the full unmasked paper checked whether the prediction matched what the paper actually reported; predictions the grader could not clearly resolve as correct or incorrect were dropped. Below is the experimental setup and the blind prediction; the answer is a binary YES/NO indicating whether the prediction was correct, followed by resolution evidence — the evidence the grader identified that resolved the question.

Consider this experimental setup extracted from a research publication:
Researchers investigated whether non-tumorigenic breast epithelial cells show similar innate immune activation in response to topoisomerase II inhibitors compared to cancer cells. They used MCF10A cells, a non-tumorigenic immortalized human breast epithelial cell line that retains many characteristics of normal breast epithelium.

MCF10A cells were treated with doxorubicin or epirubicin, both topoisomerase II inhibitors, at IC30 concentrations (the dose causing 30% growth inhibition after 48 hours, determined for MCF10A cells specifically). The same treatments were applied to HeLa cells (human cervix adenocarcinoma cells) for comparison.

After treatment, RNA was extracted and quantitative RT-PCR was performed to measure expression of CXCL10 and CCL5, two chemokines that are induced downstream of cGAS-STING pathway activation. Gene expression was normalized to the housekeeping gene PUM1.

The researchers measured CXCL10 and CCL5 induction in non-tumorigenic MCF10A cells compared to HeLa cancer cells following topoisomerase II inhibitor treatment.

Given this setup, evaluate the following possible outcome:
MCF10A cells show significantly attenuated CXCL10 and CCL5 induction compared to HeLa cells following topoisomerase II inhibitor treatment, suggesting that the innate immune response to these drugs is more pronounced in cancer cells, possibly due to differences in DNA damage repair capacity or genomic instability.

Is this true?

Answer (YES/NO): YES